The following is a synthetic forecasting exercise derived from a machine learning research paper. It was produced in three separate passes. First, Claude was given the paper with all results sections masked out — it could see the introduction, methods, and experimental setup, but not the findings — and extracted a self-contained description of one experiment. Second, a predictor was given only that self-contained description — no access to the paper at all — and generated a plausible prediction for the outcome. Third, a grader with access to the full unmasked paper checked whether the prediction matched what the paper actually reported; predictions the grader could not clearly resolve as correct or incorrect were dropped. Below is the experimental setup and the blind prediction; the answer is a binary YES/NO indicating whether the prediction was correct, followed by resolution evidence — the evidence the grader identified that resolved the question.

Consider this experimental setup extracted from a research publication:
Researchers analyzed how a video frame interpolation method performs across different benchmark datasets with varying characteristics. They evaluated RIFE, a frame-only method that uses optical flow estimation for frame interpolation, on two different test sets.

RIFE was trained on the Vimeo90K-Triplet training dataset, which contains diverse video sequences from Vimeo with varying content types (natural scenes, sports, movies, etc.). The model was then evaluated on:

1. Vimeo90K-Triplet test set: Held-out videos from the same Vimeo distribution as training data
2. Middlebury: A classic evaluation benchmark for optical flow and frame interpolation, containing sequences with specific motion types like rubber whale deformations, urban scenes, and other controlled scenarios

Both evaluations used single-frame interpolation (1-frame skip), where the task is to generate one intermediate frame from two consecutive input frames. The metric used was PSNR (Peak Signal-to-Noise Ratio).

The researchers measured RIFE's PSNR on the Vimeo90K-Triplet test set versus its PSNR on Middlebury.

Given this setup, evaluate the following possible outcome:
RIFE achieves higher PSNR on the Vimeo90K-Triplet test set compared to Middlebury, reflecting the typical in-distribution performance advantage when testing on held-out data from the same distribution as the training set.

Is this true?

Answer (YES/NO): YES